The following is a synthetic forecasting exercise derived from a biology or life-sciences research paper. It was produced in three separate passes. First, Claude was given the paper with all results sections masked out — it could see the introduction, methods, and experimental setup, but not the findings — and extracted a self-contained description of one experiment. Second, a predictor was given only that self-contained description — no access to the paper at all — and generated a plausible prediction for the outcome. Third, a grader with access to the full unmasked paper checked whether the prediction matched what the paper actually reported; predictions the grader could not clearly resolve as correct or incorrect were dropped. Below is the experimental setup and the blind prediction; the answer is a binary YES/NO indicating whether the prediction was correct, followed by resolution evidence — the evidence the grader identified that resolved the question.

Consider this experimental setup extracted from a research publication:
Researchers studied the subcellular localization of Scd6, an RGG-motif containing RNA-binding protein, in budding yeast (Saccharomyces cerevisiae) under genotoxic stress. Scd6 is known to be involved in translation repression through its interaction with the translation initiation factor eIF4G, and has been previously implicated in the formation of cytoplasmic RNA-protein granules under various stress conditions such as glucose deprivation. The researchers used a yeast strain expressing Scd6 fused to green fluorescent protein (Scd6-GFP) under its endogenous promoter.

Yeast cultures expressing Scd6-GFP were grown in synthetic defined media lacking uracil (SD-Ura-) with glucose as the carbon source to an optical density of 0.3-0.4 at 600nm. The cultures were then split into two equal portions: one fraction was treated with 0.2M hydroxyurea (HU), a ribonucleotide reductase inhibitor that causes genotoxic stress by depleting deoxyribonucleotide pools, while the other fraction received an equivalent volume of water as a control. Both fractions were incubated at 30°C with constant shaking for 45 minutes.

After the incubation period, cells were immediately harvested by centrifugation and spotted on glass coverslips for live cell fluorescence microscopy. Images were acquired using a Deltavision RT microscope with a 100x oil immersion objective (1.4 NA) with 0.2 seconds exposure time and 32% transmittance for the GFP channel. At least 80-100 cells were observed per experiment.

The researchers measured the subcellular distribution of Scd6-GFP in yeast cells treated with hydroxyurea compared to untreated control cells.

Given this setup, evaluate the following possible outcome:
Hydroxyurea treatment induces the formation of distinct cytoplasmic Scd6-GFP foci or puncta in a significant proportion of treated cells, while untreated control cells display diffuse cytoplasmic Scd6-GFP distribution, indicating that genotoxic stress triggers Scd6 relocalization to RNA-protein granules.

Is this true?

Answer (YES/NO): NO